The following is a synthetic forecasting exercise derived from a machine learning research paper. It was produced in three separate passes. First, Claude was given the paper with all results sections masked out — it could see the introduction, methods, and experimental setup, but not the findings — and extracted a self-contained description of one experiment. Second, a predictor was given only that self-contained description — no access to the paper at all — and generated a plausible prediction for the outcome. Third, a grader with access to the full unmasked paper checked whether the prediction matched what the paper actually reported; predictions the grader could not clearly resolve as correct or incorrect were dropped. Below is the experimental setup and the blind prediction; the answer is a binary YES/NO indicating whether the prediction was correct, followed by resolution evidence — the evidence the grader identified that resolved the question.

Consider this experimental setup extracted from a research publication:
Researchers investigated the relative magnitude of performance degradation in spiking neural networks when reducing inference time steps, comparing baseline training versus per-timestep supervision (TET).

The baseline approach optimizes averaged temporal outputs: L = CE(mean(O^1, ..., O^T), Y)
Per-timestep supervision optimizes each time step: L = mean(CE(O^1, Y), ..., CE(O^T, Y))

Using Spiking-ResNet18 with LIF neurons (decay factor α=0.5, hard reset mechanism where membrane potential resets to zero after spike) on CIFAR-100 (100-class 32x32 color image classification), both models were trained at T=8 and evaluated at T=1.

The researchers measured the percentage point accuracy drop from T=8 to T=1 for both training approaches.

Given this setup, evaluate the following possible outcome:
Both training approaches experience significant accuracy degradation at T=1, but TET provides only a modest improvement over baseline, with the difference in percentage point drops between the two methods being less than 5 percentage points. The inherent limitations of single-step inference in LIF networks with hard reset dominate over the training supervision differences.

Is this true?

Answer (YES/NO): NO